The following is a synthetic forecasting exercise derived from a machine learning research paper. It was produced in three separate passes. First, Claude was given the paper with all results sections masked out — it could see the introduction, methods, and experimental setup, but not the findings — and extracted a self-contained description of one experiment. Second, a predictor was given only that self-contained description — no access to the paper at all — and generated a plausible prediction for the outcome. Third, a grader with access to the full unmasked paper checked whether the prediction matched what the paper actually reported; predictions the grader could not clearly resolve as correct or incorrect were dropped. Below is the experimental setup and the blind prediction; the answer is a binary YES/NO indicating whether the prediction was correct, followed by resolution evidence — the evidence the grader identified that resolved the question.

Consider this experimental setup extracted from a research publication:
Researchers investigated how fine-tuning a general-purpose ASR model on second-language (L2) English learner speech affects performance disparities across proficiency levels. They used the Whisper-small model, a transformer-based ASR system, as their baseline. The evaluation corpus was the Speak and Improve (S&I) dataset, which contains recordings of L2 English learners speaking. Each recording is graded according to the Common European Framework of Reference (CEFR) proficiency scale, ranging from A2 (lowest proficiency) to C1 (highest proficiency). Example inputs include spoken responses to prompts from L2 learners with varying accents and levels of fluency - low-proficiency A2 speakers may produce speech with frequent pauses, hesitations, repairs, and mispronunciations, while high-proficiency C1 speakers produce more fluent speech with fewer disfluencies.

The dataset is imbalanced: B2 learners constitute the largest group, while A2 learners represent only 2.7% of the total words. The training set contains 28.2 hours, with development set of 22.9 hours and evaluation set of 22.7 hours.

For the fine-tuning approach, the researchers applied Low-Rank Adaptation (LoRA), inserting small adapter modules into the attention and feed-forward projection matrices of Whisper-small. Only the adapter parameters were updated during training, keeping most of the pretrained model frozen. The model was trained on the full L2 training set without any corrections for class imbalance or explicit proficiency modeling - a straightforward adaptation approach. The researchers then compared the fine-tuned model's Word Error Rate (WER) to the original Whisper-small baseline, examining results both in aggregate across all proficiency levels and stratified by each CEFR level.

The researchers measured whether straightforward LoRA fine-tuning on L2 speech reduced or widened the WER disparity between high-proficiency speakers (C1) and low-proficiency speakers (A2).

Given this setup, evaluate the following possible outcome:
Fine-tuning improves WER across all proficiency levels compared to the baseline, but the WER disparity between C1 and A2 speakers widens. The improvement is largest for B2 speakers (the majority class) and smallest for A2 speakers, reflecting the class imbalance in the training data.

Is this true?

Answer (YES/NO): NO